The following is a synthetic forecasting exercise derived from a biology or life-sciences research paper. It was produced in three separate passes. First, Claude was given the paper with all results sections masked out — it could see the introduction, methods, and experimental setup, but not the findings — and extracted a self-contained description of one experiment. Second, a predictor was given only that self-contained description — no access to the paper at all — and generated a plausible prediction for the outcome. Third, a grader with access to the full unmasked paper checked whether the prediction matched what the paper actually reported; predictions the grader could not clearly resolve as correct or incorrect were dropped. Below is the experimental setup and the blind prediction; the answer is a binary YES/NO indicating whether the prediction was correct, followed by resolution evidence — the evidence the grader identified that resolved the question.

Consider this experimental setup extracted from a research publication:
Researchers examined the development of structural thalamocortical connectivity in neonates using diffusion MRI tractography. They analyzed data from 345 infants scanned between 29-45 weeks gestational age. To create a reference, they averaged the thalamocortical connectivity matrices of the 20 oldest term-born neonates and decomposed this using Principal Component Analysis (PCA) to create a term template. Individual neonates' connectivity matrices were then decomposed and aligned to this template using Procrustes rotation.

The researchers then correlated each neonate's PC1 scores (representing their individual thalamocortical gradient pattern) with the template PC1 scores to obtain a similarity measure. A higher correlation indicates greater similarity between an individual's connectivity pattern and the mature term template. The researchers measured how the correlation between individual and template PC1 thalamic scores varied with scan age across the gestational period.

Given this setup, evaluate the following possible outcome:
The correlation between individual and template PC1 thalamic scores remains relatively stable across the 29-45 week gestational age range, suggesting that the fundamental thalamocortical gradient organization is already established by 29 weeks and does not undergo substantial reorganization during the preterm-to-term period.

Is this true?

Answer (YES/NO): NO